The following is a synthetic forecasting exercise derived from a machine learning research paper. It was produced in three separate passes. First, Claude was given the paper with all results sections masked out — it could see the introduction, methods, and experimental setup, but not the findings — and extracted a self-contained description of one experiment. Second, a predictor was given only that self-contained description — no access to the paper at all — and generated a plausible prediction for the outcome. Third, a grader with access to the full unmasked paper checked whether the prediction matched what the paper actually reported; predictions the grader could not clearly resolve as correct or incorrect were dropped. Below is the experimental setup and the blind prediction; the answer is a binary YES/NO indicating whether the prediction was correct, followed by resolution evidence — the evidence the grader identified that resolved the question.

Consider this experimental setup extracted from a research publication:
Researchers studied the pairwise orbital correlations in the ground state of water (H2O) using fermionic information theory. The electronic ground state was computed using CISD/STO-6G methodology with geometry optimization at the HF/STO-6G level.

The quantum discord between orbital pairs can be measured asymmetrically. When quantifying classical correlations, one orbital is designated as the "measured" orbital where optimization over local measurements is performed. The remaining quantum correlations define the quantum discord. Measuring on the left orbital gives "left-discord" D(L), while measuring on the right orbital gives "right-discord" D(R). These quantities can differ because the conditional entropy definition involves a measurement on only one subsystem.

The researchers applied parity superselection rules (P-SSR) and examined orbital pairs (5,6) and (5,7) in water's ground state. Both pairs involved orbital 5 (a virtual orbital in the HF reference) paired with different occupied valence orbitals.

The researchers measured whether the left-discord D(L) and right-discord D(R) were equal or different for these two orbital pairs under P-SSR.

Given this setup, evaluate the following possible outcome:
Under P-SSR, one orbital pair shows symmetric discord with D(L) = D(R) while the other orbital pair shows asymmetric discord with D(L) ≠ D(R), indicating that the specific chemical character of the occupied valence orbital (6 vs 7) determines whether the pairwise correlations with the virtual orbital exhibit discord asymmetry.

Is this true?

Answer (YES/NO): NO